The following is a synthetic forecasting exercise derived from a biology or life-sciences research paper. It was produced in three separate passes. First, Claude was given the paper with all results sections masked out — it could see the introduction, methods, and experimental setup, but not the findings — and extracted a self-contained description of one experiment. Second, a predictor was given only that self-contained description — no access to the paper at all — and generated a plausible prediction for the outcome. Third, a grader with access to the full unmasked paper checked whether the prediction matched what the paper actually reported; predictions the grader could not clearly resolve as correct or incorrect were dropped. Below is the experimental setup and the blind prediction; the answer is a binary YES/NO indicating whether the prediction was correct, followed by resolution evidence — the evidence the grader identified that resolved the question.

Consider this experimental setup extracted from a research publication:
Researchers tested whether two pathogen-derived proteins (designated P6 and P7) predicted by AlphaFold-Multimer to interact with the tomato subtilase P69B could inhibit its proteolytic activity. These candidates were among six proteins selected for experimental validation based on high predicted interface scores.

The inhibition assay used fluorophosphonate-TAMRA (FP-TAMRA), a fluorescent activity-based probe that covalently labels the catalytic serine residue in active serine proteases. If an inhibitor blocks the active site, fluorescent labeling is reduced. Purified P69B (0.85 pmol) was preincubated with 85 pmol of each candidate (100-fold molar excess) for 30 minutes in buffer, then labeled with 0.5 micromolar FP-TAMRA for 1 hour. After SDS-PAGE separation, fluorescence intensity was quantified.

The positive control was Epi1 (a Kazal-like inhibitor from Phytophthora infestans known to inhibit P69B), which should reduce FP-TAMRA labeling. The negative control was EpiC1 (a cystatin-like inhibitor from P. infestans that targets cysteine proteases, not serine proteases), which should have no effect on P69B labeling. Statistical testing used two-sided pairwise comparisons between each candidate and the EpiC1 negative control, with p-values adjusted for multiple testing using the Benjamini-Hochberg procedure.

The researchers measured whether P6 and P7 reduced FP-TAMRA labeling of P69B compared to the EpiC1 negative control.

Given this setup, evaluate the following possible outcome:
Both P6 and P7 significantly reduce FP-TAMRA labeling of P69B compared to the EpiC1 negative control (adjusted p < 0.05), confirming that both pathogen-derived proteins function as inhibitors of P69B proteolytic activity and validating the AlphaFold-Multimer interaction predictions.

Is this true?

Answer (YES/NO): NO